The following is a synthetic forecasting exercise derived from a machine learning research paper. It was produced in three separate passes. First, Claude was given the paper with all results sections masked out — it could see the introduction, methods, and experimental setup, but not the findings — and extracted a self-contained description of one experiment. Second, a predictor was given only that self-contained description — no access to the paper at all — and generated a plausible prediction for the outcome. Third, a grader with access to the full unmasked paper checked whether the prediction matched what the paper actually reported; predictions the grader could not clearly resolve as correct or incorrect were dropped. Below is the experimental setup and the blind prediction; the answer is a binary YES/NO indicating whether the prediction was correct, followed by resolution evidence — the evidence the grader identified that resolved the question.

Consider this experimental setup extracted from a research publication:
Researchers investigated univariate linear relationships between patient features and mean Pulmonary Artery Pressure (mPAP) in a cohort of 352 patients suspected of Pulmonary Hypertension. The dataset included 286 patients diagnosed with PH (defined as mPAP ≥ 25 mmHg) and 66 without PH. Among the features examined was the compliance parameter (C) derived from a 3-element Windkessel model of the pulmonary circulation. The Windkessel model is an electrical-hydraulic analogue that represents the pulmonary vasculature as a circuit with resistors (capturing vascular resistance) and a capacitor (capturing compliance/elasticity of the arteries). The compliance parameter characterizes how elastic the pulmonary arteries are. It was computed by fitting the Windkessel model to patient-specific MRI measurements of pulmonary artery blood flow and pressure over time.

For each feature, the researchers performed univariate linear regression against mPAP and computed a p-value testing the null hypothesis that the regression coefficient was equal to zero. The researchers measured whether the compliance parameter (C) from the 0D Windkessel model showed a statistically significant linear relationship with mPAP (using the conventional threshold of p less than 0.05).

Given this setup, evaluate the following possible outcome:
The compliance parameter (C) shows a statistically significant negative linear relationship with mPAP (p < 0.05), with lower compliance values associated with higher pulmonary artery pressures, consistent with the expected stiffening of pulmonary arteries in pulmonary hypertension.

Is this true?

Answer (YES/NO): NO